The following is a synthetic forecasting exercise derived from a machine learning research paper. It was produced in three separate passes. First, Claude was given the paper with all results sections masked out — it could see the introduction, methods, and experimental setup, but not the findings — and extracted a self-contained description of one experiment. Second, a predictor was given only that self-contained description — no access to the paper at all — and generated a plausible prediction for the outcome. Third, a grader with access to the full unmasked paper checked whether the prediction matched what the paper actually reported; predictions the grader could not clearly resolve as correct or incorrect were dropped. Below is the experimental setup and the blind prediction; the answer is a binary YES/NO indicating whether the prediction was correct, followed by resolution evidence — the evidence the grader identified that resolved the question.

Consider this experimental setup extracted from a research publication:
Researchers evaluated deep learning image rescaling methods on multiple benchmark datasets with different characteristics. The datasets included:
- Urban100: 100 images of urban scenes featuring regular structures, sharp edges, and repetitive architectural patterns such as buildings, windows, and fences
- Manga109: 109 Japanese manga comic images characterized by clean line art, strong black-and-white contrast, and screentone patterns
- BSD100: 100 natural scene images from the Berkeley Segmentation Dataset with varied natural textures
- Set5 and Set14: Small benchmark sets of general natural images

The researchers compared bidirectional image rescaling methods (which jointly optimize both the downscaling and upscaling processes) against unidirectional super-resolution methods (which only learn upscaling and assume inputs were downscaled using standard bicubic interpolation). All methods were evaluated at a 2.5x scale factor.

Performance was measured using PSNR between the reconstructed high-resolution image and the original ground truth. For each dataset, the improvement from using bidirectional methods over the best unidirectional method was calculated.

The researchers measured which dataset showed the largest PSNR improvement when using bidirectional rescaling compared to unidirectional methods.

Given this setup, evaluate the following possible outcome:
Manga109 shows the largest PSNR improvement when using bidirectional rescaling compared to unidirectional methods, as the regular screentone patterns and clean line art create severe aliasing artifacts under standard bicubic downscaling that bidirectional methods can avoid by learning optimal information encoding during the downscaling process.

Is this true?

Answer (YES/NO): NO